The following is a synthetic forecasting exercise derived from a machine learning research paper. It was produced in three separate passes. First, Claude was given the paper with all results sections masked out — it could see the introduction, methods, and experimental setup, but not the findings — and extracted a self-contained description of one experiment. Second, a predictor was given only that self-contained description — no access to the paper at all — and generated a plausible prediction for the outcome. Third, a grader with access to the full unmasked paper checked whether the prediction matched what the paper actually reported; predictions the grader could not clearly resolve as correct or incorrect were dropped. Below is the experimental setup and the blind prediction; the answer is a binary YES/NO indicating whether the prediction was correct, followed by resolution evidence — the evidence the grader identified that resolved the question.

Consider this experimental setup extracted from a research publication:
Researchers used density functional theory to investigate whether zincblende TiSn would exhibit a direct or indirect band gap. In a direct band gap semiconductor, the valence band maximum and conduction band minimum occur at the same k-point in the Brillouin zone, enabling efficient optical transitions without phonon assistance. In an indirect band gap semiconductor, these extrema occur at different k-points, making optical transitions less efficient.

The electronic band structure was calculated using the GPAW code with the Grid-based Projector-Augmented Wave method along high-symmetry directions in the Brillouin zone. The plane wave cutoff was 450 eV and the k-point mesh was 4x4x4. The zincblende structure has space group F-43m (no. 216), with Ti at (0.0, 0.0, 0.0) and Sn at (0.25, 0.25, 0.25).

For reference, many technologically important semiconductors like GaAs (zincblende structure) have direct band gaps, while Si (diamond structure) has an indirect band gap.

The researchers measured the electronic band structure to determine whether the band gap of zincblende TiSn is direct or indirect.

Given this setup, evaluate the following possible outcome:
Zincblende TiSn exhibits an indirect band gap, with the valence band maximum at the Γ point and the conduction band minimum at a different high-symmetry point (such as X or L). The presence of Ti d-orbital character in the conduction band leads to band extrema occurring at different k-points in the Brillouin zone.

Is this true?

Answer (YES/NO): NO